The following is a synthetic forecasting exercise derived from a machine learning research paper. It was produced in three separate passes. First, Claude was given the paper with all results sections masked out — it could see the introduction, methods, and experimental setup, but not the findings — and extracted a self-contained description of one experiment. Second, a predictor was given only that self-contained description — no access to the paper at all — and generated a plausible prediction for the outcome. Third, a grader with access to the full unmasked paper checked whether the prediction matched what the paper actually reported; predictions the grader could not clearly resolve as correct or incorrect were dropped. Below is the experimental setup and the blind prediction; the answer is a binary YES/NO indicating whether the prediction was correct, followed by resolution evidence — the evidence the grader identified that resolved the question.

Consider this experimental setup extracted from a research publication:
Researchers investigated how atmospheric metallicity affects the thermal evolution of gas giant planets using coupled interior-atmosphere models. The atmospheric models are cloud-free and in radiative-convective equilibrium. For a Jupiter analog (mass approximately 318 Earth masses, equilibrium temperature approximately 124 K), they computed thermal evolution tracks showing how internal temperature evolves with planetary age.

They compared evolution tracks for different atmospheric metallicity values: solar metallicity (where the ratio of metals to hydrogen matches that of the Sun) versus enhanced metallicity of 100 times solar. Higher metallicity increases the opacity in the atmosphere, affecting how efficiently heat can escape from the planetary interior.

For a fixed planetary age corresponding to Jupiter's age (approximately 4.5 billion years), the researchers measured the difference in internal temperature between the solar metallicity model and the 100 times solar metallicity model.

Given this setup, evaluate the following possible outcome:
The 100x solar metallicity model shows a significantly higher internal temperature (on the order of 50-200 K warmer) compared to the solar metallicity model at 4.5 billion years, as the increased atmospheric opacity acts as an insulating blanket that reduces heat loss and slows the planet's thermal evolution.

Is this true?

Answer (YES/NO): NO